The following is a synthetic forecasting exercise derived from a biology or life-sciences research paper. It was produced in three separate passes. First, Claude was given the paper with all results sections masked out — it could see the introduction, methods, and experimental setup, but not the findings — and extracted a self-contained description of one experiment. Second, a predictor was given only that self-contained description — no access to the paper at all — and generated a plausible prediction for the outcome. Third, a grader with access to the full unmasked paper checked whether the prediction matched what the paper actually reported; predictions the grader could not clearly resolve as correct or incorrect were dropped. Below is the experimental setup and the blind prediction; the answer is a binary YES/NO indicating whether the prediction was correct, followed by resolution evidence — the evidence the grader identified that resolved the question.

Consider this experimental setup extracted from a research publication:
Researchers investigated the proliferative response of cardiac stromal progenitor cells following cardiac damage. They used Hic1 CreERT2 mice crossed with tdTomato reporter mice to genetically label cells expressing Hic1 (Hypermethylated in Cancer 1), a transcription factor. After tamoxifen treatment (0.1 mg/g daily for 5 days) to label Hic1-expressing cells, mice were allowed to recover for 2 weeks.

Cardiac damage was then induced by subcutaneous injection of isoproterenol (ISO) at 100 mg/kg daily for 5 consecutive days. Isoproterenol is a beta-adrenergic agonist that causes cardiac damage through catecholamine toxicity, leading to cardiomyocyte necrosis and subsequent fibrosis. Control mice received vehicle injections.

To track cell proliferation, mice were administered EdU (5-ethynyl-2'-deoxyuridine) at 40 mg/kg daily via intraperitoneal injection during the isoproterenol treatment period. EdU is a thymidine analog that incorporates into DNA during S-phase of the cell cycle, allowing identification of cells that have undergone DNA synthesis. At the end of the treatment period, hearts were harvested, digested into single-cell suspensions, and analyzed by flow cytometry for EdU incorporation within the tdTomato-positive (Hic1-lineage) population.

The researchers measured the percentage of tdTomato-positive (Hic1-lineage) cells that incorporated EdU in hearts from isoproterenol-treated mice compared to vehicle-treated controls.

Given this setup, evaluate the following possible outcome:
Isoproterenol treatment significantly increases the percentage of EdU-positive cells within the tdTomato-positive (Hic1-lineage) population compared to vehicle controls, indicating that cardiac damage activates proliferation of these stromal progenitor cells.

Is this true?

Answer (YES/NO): YES